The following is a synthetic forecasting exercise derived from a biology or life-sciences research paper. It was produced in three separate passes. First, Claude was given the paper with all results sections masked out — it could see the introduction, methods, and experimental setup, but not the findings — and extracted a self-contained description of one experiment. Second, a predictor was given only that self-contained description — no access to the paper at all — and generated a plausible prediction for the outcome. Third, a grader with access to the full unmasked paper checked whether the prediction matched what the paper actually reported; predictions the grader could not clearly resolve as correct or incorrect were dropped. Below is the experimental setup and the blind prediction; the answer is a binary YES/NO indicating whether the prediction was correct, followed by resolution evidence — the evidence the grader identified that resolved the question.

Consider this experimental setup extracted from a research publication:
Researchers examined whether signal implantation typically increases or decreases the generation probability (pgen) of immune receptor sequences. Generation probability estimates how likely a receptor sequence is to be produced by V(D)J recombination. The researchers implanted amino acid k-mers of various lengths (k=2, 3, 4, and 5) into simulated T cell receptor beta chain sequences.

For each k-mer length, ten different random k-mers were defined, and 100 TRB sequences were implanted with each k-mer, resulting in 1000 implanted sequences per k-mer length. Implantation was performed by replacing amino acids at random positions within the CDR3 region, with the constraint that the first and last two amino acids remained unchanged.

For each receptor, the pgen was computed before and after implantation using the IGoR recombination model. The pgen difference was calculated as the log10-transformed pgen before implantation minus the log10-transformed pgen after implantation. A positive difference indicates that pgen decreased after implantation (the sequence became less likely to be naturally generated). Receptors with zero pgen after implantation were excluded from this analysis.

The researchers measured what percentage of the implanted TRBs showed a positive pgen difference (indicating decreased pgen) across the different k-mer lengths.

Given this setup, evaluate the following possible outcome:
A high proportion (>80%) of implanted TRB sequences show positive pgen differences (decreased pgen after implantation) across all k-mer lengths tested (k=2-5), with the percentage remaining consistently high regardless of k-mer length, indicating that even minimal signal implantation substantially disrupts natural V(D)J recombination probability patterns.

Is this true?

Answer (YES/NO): YES